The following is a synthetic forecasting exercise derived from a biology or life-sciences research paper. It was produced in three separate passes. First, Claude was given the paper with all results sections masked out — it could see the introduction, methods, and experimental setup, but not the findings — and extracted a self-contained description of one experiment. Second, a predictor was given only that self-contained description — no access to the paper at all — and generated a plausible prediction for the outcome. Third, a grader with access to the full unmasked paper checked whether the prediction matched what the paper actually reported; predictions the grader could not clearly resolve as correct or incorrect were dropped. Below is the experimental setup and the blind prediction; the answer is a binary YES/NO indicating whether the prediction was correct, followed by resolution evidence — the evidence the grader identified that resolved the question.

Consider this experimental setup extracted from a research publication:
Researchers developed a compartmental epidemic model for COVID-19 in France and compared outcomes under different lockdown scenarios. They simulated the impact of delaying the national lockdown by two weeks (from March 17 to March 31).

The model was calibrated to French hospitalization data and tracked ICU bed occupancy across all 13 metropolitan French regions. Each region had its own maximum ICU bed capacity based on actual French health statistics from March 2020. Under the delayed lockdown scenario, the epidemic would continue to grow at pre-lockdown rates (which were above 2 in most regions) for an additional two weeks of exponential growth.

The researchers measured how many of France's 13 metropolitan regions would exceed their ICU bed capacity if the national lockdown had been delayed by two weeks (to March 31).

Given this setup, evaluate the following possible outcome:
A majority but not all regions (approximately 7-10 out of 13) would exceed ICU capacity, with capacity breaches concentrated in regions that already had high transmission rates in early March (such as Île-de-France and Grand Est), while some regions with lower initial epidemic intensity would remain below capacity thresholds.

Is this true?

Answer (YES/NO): NO